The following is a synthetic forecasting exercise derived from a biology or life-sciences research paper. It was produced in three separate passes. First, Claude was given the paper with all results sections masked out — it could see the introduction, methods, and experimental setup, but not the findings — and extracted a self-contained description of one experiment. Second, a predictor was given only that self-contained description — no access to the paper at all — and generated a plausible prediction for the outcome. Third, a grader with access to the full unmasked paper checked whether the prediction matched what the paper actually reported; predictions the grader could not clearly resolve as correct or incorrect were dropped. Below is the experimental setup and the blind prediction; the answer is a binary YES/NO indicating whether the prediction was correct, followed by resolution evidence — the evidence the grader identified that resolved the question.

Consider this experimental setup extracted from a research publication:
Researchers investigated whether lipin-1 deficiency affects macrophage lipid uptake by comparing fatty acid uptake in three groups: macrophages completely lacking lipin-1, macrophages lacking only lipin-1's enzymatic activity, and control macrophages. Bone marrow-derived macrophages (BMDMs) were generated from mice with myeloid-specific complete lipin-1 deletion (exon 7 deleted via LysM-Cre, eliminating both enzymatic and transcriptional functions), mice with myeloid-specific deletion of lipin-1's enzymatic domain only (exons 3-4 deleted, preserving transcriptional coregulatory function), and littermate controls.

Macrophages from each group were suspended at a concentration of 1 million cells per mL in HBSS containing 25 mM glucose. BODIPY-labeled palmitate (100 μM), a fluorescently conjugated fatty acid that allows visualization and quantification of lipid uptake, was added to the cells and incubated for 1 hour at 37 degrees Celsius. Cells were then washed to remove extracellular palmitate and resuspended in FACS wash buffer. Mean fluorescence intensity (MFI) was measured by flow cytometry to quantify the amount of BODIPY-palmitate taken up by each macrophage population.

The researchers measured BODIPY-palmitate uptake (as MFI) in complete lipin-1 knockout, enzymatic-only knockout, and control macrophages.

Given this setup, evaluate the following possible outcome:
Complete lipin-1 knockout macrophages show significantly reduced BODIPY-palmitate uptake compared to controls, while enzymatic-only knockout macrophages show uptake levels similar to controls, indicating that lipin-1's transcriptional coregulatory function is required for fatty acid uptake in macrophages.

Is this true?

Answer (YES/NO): NO